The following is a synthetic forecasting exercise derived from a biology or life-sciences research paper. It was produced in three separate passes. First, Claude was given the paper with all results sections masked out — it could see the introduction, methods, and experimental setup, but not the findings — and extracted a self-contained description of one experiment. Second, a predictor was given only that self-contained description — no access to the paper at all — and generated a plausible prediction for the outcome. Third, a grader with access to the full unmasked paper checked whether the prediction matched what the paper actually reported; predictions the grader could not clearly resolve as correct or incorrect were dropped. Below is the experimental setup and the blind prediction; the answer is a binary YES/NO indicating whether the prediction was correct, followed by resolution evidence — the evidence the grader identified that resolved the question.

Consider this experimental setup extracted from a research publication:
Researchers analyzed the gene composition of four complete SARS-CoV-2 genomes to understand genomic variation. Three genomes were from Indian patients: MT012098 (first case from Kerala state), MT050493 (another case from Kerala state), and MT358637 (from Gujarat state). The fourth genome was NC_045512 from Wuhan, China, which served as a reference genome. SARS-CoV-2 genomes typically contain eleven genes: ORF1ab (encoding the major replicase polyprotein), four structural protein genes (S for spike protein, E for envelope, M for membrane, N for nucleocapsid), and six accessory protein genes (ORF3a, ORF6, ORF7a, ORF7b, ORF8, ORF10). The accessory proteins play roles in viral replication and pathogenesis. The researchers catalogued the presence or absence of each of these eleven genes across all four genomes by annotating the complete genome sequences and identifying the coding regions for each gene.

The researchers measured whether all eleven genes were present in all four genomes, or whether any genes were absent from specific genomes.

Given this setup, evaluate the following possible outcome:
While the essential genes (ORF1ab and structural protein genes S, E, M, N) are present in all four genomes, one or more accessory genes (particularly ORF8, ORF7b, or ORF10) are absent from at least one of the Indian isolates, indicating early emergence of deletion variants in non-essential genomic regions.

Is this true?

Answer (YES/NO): YES